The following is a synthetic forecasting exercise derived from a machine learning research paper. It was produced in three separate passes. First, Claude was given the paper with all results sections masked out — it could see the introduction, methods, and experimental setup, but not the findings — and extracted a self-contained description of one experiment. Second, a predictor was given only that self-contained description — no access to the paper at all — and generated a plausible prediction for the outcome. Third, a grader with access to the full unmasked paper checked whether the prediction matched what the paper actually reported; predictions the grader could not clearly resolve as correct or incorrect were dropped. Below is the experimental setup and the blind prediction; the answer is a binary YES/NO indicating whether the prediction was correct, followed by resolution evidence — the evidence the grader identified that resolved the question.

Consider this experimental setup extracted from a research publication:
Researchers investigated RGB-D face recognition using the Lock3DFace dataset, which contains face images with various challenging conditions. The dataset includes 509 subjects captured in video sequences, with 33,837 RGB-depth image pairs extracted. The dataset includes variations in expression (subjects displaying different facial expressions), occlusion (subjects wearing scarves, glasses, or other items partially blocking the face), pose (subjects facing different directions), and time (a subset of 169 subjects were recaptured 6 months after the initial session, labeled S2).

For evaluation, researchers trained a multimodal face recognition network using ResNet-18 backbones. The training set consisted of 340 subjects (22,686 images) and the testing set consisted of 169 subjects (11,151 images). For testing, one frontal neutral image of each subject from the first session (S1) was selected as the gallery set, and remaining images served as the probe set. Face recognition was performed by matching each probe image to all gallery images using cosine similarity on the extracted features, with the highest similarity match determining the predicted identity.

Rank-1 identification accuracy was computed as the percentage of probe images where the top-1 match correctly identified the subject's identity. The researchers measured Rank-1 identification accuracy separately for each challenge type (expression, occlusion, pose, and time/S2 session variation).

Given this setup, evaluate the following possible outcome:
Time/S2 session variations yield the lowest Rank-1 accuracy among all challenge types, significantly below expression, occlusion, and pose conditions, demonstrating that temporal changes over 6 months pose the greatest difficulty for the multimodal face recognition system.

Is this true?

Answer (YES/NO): YES